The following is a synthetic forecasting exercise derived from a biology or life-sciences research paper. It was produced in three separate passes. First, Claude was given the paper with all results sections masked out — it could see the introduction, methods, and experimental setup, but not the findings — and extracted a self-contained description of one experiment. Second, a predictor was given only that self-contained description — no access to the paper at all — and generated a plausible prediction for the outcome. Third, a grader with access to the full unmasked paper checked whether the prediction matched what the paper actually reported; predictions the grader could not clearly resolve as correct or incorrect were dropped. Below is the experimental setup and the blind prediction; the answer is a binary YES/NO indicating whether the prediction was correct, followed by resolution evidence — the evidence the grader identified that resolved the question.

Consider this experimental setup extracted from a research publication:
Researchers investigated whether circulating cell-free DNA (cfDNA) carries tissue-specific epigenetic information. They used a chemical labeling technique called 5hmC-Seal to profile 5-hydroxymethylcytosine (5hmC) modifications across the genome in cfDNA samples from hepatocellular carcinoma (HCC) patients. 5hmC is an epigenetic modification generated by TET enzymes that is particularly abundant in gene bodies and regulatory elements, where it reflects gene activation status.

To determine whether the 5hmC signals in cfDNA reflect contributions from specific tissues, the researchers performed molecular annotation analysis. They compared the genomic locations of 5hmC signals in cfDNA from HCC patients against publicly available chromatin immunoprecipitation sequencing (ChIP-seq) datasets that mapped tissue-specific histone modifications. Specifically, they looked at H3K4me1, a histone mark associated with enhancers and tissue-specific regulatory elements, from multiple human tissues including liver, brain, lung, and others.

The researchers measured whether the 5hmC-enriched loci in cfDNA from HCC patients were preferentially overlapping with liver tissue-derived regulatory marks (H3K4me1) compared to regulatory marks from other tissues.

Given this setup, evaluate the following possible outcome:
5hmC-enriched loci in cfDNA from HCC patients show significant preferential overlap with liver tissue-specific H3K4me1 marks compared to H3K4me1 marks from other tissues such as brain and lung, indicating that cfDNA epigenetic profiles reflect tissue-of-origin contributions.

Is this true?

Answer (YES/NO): YES